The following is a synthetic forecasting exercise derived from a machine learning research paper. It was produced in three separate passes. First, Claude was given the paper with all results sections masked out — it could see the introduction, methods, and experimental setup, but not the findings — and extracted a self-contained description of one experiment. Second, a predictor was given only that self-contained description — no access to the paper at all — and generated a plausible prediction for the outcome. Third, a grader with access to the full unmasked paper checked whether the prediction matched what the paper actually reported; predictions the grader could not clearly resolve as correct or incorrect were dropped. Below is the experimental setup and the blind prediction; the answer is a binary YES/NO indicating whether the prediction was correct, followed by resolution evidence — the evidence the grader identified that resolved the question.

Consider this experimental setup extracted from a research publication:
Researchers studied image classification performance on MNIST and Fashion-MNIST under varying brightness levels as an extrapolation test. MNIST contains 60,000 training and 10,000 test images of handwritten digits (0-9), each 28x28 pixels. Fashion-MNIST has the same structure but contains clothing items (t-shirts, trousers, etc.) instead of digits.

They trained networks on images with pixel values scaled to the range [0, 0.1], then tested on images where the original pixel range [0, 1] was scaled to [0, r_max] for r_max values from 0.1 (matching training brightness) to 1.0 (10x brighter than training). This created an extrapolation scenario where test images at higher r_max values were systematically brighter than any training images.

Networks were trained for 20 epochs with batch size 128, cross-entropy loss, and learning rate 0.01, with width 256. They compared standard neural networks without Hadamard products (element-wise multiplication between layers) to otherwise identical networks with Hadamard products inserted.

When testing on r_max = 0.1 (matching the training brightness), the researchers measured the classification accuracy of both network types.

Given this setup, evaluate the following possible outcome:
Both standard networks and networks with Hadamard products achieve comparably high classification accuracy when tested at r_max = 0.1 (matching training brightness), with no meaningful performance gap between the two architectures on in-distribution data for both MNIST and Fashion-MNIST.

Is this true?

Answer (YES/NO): YES